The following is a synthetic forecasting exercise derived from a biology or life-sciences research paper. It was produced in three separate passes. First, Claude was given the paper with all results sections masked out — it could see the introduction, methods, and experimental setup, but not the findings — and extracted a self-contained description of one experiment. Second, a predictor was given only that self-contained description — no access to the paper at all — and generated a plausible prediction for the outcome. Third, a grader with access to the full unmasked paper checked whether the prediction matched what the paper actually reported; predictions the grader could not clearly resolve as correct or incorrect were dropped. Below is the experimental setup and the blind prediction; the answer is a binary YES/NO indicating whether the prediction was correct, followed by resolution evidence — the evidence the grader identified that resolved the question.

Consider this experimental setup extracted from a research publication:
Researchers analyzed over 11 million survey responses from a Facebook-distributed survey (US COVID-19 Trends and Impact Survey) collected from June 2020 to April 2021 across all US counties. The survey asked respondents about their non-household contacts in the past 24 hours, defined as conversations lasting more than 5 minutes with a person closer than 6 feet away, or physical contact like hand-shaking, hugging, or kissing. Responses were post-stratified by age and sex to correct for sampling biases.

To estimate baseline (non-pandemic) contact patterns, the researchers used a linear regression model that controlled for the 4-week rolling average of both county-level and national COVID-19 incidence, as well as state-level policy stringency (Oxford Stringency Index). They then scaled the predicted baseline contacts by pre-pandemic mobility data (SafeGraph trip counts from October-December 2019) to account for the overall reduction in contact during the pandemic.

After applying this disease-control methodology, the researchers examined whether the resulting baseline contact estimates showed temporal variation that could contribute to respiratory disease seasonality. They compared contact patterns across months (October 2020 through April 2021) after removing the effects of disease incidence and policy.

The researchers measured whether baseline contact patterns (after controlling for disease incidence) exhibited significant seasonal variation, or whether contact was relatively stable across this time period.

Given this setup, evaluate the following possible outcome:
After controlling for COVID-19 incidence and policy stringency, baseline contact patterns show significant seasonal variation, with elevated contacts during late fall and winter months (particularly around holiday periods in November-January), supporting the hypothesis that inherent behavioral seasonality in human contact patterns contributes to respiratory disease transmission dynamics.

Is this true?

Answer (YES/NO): NO